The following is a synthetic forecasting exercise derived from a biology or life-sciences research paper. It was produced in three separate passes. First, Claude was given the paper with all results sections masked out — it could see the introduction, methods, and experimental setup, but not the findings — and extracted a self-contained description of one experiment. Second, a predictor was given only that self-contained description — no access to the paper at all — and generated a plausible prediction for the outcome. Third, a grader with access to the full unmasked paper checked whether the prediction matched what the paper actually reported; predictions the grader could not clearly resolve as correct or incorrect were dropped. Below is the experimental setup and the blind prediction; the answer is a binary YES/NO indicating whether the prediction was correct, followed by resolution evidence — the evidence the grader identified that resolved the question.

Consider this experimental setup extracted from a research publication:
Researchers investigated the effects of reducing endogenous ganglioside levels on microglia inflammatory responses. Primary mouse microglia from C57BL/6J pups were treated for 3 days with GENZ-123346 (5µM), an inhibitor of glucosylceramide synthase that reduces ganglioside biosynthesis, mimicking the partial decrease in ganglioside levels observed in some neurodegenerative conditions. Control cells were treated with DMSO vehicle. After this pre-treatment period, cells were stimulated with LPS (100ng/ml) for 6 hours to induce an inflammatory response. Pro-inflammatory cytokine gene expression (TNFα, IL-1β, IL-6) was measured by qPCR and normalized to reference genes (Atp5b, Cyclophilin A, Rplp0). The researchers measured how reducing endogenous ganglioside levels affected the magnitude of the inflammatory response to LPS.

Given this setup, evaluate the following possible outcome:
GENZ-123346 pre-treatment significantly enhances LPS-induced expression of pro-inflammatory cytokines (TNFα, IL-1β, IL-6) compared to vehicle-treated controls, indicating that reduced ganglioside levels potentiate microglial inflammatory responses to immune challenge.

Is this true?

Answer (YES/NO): NO